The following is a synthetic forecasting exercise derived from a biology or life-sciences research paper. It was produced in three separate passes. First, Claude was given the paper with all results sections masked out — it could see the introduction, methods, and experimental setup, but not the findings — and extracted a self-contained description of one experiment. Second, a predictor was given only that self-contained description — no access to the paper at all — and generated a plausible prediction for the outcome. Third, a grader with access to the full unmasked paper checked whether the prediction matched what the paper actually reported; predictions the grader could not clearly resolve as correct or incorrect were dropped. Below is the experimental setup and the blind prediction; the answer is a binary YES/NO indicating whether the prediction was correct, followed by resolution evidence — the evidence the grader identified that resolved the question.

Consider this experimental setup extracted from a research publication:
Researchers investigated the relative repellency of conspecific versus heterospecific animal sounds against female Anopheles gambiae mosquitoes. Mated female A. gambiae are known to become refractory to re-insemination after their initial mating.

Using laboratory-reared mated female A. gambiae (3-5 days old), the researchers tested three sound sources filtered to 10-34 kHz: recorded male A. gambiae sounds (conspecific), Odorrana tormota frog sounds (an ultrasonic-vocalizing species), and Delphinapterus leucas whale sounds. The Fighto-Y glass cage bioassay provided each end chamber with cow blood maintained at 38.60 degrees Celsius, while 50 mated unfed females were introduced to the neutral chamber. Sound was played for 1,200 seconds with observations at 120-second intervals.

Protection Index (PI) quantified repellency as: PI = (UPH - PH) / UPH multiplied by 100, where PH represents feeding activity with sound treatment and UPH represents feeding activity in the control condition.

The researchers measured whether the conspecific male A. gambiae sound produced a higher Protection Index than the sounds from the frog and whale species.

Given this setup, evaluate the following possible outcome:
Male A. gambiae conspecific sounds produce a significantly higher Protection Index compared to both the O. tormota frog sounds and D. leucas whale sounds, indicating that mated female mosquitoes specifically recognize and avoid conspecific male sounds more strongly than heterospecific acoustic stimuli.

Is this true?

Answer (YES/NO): NO